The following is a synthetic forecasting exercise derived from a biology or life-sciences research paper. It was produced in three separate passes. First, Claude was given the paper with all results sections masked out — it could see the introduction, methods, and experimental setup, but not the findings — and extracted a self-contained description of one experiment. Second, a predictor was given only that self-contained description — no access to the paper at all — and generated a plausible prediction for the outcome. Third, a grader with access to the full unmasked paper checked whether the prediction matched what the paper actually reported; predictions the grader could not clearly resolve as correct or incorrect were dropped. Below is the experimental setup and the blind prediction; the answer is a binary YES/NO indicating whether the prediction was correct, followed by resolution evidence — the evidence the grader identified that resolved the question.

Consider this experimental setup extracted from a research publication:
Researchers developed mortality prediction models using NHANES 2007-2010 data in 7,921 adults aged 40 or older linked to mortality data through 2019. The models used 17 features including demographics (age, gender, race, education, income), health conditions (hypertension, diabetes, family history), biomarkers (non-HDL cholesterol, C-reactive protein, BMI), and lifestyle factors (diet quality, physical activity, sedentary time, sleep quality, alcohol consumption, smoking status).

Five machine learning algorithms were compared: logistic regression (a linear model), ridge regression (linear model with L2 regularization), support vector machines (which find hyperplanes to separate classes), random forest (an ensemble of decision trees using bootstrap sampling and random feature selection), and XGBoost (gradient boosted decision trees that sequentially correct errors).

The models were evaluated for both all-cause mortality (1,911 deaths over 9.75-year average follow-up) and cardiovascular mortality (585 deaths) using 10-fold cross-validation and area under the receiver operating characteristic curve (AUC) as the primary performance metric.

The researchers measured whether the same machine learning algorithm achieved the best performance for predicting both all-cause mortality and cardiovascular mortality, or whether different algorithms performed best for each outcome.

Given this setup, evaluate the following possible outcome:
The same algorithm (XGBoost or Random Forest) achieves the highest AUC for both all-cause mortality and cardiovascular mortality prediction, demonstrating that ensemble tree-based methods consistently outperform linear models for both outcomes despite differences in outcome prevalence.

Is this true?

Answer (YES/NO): YES